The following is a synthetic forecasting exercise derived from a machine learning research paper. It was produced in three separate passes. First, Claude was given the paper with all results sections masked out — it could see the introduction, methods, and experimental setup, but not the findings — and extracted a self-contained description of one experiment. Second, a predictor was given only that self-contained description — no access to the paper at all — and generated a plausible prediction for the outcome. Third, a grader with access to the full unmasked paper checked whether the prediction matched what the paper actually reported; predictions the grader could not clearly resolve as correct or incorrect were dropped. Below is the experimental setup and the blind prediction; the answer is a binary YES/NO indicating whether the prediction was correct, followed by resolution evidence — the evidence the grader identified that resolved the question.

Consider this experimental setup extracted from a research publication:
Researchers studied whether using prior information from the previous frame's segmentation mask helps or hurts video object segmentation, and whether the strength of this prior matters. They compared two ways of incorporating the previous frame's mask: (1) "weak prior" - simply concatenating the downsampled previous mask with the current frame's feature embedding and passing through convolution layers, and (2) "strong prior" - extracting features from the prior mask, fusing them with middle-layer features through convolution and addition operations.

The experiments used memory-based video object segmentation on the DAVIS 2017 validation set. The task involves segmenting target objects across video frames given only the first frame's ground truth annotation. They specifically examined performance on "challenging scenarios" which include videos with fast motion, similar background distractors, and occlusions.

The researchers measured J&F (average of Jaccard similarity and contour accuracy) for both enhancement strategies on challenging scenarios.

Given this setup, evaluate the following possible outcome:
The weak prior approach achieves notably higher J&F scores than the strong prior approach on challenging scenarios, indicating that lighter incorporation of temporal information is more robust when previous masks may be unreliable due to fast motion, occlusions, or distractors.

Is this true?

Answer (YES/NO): YES